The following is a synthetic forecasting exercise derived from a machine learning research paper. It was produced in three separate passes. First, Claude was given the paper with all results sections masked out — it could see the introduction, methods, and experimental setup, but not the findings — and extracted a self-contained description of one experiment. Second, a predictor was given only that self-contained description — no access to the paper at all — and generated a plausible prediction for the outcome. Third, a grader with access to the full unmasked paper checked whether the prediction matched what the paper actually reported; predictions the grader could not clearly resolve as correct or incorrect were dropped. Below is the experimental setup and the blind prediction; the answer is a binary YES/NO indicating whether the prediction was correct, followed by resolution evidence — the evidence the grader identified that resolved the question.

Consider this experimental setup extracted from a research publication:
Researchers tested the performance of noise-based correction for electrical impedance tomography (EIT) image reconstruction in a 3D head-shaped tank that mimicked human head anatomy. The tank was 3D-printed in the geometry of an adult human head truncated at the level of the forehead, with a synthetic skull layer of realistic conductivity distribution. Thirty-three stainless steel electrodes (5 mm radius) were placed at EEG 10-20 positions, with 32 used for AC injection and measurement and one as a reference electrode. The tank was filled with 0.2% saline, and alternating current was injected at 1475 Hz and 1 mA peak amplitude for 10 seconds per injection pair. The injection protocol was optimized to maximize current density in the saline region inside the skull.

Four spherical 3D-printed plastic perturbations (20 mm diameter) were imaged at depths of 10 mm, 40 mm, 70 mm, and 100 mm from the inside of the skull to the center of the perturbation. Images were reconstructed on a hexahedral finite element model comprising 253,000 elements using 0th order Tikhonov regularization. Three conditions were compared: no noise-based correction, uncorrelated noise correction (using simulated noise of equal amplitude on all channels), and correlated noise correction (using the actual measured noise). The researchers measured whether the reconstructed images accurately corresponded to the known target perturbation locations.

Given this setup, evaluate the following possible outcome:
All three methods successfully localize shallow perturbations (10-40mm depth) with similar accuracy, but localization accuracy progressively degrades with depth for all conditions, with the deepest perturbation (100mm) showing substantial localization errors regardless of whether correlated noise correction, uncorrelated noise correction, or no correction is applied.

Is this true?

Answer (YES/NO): NO